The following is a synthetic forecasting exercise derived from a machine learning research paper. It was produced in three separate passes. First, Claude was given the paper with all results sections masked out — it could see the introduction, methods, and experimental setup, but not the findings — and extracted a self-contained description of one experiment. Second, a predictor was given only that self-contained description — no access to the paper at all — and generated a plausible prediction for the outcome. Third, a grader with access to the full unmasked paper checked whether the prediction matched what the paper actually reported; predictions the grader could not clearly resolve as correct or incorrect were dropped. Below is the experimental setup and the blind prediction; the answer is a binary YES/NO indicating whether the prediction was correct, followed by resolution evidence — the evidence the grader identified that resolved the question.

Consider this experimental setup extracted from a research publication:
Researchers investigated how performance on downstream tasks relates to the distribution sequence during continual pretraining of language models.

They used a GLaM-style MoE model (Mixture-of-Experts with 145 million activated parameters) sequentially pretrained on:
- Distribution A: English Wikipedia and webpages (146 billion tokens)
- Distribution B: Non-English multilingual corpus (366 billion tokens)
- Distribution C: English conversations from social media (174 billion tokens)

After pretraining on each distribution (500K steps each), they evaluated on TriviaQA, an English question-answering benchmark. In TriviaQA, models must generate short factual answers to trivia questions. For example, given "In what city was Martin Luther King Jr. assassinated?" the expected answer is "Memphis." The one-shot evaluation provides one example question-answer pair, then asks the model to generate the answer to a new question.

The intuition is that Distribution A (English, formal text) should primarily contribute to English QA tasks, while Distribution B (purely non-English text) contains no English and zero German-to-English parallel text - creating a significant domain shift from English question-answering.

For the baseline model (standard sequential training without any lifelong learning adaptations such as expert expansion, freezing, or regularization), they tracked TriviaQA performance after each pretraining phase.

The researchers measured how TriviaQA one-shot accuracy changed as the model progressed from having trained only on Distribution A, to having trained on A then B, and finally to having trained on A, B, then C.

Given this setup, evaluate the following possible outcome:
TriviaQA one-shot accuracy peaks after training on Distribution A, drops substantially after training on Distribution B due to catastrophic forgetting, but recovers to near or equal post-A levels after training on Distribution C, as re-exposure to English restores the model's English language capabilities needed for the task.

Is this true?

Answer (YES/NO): NO